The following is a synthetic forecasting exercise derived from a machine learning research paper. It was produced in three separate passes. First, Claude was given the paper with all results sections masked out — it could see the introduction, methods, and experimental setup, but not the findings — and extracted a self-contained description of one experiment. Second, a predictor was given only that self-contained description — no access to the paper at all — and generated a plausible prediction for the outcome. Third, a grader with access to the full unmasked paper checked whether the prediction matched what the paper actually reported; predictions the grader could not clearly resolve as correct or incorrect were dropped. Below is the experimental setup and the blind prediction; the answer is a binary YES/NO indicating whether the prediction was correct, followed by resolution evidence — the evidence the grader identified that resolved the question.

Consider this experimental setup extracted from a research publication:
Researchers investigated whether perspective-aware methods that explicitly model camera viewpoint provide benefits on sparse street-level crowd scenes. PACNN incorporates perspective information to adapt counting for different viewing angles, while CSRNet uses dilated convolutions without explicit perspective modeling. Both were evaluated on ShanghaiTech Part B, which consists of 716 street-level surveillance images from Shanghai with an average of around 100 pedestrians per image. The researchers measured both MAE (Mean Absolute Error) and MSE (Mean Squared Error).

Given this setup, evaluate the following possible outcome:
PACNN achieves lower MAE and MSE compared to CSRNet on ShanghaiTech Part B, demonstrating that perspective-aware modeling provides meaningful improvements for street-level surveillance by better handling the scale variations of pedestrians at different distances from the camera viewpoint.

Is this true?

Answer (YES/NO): YES